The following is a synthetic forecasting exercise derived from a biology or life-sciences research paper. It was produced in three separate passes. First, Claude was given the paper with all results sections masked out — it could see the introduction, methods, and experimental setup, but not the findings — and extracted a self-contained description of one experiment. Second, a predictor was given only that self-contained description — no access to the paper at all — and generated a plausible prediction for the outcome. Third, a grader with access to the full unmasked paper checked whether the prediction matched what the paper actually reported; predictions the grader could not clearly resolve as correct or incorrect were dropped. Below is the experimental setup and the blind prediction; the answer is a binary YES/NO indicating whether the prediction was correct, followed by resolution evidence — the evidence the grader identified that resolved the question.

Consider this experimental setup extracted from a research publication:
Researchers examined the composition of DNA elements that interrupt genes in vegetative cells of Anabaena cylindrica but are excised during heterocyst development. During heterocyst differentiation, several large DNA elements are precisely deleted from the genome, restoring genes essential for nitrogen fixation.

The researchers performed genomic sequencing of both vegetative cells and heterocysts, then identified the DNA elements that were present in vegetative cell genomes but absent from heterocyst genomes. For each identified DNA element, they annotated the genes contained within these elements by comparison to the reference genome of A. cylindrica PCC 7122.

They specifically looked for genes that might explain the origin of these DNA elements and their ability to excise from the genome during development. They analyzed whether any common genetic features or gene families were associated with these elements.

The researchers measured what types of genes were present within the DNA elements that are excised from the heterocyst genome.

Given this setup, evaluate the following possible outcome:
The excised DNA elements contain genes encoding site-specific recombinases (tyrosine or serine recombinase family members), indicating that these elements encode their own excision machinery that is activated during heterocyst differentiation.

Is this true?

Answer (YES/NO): YES